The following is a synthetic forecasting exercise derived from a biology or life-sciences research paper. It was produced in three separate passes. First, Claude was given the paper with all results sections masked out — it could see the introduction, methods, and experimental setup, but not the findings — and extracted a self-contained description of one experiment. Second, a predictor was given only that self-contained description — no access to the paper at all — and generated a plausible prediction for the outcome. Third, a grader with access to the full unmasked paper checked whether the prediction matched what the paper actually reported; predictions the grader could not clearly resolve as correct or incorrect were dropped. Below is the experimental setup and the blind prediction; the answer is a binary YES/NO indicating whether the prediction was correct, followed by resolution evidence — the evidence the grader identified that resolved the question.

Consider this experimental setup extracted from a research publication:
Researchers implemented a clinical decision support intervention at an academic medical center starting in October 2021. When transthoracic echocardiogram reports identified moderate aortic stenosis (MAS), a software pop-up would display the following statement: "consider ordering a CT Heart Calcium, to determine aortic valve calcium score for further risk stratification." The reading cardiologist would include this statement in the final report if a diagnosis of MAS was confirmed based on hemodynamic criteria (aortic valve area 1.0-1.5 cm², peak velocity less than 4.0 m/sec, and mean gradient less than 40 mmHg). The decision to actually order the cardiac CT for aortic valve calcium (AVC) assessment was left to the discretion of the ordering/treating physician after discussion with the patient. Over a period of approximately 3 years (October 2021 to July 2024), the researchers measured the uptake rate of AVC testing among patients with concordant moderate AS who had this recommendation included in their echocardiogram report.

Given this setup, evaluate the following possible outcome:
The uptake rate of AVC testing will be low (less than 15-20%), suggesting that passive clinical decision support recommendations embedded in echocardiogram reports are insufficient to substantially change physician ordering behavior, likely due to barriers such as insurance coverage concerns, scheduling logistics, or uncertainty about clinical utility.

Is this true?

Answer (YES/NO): NO